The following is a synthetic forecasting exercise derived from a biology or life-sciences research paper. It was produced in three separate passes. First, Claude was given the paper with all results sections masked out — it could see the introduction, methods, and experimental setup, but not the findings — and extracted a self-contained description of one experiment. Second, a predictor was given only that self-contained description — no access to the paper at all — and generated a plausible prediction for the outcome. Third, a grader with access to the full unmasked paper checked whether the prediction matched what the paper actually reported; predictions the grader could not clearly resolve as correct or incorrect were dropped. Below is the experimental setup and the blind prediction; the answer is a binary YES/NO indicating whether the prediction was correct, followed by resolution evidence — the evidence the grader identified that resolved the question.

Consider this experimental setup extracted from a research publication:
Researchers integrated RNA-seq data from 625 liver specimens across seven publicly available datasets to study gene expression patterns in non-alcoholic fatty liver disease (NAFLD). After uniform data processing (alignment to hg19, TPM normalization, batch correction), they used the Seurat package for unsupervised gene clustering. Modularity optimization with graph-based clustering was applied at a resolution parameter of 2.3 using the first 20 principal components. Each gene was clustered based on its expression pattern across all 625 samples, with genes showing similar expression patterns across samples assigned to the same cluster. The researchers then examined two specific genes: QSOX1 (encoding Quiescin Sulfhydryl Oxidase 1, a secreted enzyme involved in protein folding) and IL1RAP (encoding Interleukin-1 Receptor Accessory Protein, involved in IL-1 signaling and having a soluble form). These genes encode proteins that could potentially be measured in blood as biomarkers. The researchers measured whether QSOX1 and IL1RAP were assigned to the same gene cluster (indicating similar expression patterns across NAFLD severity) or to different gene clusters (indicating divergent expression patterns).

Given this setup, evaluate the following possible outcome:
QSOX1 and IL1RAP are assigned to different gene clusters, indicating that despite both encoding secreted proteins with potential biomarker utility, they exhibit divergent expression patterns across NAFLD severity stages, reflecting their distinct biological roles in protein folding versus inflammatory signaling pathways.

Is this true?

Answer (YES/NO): YES